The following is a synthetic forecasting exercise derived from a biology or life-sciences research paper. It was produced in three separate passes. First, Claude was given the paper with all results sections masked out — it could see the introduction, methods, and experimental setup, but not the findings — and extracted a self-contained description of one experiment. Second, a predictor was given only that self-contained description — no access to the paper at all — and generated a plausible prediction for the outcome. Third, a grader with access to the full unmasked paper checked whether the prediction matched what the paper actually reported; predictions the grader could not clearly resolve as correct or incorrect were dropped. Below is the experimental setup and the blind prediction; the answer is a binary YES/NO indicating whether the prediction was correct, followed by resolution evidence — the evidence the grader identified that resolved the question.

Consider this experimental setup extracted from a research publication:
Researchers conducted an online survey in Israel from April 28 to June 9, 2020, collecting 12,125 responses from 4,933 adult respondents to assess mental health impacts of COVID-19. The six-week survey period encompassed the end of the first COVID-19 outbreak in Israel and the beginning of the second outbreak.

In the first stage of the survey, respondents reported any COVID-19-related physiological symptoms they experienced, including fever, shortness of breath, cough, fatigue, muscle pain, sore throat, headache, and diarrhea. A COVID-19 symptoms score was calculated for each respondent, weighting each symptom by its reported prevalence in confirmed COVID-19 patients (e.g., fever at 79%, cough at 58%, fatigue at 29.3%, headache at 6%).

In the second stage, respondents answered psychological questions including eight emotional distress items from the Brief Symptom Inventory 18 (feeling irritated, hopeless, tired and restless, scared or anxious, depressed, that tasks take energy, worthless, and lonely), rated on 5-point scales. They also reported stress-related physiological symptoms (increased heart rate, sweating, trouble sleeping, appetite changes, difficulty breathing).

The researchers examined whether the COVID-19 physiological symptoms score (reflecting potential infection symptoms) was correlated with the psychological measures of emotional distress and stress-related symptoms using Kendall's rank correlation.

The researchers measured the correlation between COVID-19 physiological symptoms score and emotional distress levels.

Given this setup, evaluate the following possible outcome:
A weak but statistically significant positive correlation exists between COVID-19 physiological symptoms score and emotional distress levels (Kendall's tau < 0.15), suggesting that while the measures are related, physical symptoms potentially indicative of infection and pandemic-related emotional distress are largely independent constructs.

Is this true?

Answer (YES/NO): YES